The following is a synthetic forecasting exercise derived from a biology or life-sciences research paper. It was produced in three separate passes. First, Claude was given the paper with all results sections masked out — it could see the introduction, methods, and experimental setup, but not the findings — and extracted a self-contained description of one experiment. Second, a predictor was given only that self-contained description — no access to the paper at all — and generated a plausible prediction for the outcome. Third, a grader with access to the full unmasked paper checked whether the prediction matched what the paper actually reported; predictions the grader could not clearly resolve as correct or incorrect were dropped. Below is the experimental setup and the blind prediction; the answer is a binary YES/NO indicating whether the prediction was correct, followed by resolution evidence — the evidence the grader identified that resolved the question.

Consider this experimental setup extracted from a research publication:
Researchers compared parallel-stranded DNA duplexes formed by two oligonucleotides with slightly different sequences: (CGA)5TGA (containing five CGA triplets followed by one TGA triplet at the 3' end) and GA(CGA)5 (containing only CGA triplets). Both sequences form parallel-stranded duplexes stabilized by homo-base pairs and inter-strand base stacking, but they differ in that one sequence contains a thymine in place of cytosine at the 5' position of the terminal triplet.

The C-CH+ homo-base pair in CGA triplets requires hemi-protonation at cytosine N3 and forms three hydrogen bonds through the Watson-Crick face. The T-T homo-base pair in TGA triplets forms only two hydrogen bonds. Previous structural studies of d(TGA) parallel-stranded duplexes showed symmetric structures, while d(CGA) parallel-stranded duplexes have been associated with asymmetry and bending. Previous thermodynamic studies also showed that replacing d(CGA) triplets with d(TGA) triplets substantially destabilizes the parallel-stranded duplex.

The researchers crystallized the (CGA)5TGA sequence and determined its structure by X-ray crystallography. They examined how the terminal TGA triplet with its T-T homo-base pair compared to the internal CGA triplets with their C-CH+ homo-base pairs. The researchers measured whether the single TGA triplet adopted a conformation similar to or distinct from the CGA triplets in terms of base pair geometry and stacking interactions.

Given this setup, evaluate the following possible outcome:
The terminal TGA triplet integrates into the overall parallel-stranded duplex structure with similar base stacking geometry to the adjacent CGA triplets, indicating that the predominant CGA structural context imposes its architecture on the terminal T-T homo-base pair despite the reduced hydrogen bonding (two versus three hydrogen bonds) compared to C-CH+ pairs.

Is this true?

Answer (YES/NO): NO